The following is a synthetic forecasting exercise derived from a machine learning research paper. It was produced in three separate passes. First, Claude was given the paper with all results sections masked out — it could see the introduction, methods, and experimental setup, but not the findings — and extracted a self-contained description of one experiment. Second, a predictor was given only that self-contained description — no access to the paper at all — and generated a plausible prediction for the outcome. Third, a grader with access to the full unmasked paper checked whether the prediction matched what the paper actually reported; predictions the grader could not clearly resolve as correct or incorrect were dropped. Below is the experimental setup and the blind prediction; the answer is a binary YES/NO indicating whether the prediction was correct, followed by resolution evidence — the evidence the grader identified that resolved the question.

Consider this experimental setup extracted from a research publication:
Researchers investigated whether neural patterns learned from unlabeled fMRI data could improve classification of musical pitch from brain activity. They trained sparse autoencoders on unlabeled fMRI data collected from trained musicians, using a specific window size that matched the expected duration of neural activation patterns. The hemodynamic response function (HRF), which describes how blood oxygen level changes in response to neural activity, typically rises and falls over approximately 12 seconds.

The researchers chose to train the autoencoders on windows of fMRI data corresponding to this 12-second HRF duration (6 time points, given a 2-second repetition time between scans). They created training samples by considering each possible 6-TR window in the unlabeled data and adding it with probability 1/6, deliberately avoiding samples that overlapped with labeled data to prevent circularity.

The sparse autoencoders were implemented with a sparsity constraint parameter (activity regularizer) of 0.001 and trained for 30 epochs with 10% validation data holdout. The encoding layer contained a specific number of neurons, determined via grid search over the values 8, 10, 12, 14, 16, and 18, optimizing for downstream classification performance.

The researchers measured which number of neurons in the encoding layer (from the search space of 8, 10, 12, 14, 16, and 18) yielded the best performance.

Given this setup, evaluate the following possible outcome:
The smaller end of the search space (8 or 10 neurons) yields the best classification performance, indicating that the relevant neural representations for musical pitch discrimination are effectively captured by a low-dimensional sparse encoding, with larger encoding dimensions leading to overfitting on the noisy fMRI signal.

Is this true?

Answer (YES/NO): NO